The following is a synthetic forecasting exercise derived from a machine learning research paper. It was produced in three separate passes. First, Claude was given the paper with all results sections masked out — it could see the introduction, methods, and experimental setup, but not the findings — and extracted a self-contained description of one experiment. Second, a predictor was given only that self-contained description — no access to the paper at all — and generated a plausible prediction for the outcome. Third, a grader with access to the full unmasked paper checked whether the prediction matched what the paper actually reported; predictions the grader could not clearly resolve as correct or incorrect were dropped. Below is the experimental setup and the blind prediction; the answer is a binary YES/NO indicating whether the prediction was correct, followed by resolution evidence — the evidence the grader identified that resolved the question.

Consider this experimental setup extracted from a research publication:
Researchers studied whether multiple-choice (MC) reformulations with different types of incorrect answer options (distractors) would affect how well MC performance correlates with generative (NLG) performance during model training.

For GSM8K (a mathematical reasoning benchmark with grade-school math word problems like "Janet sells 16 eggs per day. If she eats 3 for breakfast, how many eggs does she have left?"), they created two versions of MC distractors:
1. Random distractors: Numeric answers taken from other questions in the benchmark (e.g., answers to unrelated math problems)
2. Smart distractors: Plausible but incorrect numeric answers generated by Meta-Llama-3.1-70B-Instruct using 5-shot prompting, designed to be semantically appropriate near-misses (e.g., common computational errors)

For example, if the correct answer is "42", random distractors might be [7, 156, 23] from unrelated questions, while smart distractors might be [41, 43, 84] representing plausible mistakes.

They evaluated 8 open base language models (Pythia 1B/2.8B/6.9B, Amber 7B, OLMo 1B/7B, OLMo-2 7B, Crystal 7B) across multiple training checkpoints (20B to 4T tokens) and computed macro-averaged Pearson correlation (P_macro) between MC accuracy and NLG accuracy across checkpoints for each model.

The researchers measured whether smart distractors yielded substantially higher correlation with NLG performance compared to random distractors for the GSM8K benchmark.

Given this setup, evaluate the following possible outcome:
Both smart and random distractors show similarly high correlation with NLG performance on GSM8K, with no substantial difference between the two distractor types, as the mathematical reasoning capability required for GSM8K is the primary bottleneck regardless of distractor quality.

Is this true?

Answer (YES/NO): YES